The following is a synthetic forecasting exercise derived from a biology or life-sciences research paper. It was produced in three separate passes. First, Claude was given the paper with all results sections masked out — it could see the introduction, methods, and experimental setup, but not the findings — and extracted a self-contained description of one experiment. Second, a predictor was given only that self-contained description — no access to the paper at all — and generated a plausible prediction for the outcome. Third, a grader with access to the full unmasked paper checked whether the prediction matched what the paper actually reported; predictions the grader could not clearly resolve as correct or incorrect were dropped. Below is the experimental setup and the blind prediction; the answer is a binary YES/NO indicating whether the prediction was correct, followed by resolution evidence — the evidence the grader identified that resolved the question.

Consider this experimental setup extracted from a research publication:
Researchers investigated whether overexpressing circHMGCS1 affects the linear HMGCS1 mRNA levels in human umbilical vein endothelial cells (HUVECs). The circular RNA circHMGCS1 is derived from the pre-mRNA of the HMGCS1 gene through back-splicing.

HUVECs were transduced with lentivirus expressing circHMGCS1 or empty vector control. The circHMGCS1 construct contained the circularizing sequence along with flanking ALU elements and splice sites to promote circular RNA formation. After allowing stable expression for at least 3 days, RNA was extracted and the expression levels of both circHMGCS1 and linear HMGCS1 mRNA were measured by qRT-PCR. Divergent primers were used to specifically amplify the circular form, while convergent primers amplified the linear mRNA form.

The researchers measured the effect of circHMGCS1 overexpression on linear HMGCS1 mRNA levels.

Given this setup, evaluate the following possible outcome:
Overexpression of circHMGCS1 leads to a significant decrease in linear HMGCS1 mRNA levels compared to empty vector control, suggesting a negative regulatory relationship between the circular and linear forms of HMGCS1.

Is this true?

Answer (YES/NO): NO